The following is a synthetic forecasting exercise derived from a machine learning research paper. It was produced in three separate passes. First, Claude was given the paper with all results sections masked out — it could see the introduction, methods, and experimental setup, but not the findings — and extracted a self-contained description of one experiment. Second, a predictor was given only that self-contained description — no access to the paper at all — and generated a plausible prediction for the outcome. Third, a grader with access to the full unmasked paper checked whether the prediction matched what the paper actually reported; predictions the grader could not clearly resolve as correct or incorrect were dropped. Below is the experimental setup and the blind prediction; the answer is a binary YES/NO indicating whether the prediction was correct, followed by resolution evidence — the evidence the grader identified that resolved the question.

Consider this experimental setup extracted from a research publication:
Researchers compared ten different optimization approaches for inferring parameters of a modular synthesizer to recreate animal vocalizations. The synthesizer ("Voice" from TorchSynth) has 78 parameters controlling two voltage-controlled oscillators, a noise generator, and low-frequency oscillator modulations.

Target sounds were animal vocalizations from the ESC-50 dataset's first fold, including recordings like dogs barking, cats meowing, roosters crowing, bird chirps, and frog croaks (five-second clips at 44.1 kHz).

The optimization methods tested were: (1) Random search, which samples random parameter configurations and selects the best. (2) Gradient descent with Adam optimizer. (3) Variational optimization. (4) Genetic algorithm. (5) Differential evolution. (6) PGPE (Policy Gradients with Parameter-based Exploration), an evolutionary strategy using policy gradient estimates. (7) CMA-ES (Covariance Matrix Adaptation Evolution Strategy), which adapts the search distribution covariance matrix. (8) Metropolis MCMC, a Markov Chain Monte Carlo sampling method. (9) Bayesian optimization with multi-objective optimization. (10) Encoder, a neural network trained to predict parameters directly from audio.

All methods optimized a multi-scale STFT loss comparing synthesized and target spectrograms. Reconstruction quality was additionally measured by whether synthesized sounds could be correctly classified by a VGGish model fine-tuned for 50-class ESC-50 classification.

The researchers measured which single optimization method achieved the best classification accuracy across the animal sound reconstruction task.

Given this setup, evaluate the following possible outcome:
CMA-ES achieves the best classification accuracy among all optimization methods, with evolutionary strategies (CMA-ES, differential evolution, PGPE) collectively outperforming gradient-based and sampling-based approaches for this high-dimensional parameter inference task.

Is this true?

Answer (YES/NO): NO